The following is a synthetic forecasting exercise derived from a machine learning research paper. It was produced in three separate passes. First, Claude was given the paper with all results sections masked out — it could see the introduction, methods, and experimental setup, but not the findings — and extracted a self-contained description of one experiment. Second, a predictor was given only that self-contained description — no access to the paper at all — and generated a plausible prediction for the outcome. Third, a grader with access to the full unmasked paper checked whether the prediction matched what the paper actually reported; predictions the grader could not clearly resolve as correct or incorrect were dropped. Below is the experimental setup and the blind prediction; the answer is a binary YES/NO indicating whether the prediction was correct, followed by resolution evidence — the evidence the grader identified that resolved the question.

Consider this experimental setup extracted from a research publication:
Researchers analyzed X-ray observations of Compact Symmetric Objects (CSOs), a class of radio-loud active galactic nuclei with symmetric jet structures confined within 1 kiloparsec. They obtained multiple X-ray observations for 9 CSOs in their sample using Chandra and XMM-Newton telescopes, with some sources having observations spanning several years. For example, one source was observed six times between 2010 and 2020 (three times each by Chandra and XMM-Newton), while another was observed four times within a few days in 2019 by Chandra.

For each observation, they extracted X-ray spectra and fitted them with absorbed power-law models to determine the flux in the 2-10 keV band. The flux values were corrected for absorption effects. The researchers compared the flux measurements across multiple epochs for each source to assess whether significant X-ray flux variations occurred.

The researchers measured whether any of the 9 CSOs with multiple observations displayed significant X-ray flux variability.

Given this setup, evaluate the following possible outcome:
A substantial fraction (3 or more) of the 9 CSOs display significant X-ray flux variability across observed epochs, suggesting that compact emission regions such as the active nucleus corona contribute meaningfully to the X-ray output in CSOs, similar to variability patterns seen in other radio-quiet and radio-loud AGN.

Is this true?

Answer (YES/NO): NO